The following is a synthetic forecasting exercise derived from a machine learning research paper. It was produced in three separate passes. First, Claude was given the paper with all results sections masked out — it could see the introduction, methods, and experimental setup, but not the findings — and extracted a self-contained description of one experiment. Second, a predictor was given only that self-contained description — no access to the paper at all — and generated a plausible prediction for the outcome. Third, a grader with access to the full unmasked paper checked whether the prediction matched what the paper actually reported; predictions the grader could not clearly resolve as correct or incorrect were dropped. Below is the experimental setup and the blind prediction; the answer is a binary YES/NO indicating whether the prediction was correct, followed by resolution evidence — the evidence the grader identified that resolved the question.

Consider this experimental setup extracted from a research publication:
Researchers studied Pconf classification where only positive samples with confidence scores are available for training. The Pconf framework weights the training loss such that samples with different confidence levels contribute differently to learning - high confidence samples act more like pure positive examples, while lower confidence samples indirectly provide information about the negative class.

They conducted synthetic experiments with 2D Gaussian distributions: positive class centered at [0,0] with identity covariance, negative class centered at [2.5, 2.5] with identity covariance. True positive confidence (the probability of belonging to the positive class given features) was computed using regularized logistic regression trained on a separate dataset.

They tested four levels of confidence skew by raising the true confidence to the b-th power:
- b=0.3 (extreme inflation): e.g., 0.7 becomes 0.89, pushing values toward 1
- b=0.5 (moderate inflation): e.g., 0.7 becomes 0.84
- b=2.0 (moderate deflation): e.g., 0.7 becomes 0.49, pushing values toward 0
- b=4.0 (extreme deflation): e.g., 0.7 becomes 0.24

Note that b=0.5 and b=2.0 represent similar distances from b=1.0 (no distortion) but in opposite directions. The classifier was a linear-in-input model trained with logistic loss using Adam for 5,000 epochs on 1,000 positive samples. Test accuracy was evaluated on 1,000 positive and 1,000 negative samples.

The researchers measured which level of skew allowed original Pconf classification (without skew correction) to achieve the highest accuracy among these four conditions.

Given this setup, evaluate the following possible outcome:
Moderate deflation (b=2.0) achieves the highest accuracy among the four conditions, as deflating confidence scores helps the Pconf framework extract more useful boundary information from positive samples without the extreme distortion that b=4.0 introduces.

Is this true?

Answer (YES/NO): NO